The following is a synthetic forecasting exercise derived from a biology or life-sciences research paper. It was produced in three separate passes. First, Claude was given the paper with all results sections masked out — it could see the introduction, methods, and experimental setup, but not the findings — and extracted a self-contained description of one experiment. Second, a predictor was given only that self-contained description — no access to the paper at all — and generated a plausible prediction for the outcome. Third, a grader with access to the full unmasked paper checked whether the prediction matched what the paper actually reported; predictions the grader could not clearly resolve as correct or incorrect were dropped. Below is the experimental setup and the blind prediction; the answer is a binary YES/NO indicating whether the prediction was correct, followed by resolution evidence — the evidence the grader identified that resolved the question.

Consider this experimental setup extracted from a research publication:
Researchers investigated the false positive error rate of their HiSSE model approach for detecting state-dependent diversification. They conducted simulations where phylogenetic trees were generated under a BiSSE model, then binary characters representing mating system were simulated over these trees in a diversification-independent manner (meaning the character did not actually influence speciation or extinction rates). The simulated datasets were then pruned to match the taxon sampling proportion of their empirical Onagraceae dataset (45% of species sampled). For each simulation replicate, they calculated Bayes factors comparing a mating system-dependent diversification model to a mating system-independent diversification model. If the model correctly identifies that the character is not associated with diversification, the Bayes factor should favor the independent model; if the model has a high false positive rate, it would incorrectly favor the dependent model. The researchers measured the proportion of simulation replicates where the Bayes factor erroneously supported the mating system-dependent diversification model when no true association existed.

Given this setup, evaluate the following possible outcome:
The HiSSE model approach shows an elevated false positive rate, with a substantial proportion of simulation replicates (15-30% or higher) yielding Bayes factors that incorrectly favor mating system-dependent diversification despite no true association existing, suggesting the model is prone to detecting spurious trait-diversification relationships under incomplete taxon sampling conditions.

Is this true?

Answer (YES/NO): NO